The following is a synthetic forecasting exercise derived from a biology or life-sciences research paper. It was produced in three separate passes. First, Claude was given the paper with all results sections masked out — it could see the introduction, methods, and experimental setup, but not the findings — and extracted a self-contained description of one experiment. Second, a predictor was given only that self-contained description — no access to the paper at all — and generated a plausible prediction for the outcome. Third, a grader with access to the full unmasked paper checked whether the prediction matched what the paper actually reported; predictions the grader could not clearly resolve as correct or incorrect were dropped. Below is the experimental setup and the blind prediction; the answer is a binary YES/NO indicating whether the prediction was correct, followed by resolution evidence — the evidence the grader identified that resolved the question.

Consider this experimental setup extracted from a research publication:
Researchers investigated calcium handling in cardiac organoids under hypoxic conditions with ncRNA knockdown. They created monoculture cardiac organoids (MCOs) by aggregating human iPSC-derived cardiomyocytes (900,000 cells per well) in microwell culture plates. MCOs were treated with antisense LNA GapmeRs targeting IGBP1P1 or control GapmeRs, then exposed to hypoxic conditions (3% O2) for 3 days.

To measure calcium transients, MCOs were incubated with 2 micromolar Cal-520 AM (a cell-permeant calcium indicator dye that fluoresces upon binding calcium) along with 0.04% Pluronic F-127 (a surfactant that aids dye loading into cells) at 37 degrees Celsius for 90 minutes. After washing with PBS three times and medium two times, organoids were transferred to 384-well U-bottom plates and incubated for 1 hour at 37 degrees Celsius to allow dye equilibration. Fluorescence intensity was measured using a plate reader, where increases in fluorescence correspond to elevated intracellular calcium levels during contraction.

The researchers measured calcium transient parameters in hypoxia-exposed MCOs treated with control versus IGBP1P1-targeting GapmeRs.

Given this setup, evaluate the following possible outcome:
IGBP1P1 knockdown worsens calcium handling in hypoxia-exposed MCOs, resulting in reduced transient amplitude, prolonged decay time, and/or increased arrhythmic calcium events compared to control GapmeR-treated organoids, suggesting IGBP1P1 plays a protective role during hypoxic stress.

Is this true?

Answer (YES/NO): NO